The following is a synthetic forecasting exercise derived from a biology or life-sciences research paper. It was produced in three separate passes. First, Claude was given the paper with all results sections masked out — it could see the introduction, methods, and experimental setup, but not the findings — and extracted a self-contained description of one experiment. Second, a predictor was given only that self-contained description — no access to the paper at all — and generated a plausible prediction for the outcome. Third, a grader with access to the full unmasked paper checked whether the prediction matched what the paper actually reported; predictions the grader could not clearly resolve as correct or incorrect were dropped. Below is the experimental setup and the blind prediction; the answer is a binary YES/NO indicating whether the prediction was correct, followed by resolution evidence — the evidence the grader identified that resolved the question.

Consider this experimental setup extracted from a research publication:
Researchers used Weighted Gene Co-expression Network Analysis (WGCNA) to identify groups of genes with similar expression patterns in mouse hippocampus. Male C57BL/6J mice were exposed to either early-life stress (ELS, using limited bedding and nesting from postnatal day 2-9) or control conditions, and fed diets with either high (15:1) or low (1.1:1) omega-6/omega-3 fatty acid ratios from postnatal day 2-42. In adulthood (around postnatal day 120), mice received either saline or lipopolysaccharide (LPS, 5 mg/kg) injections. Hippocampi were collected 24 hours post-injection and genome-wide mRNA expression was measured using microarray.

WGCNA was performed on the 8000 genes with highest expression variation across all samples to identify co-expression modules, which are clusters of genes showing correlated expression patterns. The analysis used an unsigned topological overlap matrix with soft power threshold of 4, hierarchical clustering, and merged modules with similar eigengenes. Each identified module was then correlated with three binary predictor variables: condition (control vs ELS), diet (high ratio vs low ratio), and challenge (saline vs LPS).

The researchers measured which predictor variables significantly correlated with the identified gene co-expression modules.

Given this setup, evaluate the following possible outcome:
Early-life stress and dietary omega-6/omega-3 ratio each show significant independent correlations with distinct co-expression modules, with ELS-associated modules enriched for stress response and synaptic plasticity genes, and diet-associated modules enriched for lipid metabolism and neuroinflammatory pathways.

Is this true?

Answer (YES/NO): NO